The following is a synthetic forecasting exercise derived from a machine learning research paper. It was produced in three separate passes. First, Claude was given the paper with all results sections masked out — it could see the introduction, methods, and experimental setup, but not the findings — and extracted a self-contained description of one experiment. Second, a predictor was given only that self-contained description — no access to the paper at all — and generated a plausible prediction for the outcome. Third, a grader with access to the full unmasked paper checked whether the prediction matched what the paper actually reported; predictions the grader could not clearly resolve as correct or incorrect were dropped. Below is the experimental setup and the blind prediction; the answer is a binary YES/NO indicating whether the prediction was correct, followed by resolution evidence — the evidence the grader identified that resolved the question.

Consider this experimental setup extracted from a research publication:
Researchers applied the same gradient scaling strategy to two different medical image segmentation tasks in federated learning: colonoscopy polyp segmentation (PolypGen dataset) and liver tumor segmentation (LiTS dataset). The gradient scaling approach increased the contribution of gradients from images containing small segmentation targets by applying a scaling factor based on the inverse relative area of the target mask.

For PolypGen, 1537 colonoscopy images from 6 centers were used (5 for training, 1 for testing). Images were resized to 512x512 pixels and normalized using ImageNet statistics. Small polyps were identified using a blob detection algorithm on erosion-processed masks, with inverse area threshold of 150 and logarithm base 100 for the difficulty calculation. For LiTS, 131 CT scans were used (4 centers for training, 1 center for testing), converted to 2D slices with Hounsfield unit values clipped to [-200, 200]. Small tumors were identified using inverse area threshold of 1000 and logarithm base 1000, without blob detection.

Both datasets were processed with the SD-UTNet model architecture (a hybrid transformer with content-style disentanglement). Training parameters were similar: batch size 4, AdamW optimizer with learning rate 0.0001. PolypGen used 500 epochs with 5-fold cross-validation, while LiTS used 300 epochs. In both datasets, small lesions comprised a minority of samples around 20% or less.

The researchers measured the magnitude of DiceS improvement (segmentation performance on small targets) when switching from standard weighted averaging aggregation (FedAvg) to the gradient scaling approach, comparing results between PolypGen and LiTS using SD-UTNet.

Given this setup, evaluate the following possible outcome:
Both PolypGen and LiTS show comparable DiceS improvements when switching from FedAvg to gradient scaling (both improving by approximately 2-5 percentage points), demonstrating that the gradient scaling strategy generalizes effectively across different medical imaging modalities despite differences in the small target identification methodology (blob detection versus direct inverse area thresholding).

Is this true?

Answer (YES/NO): NO